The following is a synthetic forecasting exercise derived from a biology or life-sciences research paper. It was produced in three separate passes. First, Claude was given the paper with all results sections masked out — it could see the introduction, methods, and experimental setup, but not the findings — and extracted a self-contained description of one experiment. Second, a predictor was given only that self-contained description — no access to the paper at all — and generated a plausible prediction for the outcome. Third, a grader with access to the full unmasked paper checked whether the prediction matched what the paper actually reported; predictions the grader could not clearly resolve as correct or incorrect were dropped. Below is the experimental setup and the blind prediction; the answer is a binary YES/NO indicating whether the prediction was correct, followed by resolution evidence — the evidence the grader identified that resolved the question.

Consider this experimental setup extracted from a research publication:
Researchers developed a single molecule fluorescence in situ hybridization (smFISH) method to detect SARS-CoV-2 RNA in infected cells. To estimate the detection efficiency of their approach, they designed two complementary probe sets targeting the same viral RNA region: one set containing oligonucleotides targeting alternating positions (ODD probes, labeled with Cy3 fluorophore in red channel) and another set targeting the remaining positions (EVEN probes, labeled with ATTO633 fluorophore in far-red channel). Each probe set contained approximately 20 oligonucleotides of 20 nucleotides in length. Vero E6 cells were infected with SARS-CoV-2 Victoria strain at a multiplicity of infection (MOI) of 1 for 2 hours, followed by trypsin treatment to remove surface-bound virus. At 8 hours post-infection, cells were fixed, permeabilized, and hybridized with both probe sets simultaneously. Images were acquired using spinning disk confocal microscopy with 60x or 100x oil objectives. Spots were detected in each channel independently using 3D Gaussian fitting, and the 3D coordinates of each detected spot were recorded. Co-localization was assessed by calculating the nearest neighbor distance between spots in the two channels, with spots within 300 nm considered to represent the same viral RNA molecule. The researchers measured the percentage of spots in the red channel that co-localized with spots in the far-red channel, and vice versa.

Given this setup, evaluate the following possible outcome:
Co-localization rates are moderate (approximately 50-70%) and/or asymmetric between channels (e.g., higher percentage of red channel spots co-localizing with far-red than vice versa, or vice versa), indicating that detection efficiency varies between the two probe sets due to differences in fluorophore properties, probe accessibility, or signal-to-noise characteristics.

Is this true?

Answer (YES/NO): NO